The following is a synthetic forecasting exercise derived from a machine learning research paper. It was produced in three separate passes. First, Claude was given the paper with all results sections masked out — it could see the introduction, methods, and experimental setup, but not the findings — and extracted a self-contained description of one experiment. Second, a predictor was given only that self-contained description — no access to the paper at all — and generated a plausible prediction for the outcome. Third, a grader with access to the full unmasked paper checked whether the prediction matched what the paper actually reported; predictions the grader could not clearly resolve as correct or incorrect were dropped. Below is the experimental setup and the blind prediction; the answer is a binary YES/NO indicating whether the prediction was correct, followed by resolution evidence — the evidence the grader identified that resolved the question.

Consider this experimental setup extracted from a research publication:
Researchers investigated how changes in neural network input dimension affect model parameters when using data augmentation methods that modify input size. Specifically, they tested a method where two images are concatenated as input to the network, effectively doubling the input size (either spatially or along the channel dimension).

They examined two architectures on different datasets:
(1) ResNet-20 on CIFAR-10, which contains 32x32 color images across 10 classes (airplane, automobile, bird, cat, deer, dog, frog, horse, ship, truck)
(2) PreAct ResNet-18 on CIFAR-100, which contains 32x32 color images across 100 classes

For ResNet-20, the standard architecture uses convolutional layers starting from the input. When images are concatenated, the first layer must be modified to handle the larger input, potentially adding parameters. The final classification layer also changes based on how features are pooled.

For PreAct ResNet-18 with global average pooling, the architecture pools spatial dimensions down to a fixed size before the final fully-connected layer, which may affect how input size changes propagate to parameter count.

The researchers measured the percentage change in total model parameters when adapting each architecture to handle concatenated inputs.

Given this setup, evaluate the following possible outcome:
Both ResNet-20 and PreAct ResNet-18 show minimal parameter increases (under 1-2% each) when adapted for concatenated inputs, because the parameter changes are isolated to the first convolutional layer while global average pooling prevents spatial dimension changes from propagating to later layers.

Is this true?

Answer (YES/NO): YES